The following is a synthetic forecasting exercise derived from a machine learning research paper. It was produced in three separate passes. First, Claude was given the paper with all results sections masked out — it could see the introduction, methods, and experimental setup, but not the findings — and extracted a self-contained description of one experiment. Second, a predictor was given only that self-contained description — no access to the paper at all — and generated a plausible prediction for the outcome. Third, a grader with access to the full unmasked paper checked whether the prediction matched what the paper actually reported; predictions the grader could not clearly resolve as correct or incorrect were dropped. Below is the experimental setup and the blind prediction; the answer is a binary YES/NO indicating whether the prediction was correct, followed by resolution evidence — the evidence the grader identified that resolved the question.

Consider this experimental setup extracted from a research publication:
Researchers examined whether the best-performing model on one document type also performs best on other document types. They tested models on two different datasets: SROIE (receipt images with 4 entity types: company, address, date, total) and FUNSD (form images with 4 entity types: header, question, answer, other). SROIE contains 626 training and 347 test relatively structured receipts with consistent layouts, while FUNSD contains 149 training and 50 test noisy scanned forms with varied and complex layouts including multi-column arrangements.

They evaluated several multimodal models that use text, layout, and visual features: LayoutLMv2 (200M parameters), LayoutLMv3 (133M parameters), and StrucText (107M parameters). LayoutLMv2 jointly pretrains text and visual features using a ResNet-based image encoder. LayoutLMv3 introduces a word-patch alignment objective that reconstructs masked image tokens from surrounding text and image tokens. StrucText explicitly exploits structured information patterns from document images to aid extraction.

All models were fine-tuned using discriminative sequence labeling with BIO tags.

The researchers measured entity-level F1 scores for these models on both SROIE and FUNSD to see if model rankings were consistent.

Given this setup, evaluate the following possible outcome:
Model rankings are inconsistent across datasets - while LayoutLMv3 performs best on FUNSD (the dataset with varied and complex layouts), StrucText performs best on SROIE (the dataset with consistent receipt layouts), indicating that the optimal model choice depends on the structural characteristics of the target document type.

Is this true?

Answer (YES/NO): YES